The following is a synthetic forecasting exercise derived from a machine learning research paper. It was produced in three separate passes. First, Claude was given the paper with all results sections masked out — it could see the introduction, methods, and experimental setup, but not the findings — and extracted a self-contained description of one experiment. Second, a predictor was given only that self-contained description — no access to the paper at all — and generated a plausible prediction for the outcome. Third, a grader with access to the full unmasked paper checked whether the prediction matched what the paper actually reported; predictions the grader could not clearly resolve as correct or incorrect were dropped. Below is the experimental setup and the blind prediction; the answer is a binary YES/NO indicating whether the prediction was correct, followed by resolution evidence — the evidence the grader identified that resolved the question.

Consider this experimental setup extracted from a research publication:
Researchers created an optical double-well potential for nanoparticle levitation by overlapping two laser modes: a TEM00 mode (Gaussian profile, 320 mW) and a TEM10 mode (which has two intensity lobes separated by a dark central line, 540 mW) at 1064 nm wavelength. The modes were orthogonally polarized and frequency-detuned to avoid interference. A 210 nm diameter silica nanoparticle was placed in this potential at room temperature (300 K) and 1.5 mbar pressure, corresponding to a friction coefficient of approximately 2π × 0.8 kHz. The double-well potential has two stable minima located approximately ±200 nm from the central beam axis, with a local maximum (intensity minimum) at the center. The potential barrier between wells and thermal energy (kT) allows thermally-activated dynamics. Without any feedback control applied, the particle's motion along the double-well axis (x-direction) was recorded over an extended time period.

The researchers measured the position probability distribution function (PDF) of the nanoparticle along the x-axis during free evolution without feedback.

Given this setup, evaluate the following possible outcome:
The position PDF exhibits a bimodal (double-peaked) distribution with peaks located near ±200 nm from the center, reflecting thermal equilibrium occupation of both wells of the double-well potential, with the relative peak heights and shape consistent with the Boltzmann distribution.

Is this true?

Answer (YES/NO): YES